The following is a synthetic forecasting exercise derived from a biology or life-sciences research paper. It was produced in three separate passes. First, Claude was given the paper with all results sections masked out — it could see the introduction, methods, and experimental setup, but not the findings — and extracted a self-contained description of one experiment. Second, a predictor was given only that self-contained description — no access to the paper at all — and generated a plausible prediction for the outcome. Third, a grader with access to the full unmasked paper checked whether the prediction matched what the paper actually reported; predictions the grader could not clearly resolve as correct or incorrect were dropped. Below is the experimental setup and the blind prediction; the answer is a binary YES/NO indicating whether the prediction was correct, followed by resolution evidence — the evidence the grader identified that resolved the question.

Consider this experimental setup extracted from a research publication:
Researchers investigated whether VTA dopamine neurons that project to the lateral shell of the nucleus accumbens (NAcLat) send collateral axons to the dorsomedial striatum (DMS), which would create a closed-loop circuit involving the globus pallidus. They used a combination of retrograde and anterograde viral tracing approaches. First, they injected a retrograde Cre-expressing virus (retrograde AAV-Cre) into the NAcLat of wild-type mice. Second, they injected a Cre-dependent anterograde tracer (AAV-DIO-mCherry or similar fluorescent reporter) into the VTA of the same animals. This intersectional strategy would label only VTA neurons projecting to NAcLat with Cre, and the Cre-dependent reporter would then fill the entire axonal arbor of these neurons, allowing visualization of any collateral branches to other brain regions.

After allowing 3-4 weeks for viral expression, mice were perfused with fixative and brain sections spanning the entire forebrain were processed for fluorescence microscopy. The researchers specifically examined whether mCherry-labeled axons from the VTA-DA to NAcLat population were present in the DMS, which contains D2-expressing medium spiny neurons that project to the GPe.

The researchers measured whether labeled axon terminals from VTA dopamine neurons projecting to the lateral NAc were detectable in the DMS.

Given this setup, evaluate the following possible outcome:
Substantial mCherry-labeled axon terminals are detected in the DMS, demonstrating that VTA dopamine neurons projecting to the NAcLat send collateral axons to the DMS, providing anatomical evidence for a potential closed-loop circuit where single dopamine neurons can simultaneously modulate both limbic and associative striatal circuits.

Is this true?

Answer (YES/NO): YES